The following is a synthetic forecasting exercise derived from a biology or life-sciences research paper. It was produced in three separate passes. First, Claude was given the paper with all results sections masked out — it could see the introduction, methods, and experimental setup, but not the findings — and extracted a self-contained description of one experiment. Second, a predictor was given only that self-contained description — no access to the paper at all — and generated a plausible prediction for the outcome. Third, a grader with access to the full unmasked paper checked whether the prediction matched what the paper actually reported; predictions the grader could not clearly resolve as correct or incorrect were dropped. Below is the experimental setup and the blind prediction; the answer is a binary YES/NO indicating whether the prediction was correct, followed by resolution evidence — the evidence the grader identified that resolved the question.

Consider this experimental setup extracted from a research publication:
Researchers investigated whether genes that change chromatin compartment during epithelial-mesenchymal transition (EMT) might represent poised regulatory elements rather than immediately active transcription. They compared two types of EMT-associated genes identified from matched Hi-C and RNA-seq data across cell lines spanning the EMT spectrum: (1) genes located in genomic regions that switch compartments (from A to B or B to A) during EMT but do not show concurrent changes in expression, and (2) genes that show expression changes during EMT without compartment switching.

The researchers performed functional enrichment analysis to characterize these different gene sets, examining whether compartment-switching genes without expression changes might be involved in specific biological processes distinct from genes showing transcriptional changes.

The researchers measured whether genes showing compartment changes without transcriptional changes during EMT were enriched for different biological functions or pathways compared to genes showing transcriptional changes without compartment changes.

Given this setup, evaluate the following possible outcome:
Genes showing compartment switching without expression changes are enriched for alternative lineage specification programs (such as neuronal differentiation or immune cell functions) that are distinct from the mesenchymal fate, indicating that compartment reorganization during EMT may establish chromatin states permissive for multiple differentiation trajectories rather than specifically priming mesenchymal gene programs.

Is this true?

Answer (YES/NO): NO